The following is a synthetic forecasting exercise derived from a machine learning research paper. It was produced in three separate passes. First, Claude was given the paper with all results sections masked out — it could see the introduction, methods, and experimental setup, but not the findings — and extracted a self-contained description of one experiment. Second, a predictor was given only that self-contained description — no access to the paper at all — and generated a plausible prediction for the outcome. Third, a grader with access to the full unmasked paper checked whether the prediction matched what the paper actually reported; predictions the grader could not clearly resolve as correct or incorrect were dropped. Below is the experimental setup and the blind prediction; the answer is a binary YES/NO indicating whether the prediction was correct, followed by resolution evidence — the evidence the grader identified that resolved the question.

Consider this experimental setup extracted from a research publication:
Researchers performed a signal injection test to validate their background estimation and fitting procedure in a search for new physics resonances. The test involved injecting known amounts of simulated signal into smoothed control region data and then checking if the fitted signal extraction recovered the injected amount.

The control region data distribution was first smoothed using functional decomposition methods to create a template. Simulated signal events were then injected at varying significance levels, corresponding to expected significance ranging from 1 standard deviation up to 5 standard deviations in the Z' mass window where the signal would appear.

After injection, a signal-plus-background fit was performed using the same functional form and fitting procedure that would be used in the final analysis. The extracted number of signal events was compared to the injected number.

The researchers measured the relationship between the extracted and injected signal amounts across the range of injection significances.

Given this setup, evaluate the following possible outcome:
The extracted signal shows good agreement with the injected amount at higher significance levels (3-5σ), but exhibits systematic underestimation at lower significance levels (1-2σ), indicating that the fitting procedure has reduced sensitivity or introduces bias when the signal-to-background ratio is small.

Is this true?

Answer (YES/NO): NO